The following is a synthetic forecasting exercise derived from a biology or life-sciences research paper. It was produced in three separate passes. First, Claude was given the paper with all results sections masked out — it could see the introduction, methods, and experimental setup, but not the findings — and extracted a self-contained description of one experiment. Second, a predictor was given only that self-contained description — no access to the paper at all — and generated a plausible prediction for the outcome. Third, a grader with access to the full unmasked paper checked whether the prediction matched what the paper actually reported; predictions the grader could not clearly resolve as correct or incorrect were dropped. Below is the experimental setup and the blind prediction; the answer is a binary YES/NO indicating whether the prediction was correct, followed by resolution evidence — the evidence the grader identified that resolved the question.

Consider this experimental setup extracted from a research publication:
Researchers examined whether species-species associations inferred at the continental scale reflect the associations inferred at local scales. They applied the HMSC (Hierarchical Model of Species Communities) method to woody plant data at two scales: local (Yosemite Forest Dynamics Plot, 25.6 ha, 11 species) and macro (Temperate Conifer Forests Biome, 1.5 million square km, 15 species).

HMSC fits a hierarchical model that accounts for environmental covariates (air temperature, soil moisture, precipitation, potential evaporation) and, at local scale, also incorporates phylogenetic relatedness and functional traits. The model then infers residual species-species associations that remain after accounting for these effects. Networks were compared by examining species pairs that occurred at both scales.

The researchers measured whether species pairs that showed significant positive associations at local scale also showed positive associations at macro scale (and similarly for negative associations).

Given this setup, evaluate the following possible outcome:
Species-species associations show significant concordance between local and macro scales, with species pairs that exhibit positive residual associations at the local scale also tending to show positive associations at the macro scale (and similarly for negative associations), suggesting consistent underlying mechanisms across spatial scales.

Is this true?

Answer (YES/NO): NO